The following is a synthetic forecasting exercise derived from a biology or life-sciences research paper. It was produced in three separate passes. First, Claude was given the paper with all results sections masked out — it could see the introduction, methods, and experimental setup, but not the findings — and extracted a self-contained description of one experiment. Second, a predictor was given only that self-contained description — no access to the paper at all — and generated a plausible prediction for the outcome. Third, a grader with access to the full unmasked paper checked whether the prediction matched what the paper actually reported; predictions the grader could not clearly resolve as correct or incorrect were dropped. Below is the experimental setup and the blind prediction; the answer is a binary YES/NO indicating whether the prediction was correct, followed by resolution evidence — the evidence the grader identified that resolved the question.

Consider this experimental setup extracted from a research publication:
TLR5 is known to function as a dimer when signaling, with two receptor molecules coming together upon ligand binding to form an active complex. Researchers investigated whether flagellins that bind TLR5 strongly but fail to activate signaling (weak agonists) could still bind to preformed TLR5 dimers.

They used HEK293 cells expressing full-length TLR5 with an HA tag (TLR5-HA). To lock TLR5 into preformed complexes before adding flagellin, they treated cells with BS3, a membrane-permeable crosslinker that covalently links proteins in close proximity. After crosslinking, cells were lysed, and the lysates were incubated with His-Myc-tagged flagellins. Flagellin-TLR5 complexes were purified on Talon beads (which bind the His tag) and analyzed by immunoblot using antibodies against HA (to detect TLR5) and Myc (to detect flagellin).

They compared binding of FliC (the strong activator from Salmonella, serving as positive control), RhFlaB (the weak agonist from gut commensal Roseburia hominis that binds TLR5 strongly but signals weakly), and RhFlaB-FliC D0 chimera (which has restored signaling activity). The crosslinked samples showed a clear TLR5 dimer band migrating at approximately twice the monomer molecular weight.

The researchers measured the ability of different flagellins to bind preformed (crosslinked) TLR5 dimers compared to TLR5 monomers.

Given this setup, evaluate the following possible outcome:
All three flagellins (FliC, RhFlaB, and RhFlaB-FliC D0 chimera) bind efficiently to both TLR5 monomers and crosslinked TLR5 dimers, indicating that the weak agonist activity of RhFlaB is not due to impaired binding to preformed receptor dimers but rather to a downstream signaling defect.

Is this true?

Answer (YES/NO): NO